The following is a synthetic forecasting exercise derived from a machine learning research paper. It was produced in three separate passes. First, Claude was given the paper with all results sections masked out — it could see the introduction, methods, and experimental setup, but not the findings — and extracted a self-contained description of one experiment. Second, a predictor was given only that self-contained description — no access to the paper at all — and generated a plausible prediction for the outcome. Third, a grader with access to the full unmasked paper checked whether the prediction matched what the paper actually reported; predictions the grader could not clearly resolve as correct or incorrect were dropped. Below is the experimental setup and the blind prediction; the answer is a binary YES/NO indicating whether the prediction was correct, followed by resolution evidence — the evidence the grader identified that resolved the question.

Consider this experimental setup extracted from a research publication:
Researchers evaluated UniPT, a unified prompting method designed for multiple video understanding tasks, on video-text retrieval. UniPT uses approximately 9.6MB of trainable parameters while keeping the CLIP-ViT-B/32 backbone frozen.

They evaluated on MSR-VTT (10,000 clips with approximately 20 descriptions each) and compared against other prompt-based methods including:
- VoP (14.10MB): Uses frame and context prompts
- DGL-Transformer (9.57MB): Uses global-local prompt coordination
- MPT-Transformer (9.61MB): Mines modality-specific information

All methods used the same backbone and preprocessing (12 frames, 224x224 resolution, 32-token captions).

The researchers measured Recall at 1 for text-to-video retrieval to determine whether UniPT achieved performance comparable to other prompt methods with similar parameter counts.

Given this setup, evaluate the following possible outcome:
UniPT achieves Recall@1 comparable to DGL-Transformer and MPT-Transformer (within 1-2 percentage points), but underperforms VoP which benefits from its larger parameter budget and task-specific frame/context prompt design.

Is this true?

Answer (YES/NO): NO